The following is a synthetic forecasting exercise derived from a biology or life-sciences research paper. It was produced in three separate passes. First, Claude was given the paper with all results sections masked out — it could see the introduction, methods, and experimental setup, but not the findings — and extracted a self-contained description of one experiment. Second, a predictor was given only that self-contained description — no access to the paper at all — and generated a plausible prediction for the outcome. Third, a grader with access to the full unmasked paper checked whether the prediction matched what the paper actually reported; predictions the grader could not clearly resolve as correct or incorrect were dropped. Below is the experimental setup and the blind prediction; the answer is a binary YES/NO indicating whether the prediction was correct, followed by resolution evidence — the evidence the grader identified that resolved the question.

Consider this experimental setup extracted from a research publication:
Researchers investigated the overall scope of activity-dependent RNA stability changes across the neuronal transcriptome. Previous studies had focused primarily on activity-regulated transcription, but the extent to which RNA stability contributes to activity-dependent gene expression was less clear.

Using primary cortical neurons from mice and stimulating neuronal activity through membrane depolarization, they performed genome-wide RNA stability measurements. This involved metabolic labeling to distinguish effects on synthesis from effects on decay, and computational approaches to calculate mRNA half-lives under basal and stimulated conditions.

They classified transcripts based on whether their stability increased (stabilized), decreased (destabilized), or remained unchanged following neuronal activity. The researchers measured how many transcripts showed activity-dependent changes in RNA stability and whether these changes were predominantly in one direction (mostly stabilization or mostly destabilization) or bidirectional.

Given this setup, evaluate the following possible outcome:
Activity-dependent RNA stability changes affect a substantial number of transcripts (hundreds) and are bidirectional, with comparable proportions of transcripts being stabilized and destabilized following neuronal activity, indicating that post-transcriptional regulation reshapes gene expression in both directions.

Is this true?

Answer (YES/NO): NO